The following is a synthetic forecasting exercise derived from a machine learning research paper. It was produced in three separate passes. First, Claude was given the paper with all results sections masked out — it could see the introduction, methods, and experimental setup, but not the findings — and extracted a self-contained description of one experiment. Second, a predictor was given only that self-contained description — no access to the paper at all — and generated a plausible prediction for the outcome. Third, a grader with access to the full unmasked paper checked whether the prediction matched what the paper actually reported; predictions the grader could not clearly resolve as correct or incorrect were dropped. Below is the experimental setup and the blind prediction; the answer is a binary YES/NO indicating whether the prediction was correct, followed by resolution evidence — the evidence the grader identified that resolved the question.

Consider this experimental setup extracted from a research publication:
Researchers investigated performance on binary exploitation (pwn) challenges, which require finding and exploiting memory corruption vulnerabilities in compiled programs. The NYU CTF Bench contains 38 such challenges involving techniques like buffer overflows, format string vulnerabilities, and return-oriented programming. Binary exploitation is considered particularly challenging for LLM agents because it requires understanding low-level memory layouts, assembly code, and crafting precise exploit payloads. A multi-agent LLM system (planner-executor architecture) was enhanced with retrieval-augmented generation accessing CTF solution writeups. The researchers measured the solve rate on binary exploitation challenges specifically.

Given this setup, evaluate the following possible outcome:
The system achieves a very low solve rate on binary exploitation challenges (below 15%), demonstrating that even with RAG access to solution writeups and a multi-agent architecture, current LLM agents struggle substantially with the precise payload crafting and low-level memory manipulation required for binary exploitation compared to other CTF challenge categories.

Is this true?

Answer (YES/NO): NO